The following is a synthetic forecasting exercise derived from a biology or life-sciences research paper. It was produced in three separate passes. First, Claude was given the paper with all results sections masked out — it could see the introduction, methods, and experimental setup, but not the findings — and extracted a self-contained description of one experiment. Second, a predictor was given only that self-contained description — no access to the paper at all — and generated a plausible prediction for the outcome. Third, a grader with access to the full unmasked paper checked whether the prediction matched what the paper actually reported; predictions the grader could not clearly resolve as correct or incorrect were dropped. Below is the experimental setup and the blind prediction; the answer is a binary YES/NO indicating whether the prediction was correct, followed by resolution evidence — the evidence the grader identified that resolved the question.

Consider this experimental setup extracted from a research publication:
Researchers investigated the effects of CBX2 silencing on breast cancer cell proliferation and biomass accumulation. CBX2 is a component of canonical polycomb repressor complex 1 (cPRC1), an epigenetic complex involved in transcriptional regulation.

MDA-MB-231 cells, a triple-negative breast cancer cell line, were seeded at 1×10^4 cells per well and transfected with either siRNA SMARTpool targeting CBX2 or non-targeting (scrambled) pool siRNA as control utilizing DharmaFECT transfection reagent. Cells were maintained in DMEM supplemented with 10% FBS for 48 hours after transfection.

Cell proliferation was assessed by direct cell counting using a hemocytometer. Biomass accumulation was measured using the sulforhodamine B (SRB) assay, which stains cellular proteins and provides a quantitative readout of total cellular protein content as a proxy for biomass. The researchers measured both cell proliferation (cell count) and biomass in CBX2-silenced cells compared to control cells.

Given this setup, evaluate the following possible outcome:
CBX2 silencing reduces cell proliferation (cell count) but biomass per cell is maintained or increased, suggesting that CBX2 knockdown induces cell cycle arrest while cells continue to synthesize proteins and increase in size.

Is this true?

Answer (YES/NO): NO